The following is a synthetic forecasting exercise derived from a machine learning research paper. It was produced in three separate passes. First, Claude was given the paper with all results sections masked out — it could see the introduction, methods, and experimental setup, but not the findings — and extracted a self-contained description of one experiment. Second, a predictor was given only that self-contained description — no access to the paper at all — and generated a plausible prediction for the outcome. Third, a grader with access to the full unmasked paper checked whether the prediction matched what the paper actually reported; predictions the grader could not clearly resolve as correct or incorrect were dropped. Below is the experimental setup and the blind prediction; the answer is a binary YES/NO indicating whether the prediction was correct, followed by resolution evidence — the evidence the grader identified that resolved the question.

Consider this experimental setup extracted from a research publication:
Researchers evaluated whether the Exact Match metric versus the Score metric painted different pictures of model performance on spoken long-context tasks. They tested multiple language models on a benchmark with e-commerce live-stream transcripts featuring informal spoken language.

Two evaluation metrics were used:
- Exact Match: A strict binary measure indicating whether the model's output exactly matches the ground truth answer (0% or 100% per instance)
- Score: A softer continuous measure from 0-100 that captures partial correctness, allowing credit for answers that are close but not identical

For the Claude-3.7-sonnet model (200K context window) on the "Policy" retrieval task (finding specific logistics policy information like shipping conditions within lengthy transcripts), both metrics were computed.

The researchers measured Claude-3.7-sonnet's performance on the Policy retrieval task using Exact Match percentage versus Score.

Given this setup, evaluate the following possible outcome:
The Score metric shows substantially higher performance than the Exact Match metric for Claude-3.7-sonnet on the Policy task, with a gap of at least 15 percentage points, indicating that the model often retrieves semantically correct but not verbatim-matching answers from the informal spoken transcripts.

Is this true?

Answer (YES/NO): NO